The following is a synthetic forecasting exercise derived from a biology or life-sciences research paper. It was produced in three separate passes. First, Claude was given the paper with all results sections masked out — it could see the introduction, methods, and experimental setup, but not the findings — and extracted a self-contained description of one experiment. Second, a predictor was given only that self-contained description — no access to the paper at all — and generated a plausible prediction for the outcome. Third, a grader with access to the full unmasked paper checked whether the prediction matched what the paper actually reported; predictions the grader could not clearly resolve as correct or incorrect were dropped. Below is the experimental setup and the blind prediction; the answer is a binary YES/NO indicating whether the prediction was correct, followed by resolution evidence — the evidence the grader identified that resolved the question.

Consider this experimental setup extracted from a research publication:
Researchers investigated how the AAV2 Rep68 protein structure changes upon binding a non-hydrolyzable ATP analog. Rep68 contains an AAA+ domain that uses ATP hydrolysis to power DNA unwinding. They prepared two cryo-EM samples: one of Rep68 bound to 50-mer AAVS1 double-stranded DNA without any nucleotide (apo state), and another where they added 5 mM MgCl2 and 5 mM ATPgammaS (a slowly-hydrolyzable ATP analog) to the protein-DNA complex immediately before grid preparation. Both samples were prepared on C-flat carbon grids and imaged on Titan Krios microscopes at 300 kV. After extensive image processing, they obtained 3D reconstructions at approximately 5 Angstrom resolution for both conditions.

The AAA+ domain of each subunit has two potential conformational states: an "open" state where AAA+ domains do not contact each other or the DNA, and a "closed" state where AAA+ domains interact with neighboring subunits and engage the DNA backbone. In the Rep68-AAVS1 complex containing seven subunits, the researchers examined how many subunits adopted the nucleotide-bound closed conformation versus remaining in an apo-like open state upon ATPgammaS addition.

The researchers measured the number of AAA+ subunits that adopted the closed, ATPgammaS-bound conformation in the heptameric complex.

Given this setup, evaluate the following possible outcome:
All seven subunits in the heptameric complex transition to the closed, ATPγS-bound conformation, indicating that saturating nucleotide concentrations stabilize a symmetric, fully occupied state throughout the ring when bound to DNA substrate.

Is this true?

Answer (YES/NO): NO